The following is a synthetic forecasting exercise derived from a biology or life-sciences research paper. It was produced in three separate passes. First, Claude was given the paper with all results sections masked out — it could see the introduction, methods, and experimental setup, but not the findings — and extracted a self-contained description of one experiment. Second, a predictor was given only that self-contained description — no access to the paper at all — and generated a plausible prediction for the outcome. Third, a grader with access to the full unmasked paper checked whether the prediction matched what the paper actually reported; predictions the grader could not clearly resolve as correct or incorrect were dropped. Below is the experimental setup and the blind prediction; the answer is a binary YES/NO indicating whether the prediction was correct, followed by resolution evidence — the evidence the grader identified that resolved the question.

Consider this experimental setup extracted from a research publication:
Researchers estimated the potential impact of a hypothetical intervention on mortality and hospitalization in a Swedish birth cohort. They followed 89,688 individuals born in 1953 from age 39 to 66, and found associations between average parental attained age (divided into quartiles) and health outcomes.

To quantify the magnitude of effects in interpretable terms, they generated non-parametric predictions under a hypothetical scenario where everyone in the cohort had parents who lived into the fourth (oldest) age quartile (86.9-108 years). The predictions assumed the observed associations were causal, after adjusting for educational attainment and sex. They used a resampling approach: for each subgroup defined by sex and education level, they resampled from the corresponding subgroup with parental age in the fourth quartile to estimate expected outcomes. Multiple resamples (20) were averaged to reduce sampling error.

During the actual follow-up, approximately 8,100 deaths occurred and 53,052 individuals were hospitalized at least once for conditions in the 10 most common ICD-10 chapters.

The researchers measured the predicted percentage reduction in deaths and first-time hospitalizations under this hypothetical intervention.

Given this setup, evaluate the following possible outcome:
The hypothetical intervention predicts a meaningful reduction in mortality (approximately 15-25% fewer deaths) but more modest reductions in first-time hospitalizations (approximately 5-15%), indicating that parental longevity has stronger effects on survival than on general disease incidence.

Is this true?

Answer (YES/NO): YES